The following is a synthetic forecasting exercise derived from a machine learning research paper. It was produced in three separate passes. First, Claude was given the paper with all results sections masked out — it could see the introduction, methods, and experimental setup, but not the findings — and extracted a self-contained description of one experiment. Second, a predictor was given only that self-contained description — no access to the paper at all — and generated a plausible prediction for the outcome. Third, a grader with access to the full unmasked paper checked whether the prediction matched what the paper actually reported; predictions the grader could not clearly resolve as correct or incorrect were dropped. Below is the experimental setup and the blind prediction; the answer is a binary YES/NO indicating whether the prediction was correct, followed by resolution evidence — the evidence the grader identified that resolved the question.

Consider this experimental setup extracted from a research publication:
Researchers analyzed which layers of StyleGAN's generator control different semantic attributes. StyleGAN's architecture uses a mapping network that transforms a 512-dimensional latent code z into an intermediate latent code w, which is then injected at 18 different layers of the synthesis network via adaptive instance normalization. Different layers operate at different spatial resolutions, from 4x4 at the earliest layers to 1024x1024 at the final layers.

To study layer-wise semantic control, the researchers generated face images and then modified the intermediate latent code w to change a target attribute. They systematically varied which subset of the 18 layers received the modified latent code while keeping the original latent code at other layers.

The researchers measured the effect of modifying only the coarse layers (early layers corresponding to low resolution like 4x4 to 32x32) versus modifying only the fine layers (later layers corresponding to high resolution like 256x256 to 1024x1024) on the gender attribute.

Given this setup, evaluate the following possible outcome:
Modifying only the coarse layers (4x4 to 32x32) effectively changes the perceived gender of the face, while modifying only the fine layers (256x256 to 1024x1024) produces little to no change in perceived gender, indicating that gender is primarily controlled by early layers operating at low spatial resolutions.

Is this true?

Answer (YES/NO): YES